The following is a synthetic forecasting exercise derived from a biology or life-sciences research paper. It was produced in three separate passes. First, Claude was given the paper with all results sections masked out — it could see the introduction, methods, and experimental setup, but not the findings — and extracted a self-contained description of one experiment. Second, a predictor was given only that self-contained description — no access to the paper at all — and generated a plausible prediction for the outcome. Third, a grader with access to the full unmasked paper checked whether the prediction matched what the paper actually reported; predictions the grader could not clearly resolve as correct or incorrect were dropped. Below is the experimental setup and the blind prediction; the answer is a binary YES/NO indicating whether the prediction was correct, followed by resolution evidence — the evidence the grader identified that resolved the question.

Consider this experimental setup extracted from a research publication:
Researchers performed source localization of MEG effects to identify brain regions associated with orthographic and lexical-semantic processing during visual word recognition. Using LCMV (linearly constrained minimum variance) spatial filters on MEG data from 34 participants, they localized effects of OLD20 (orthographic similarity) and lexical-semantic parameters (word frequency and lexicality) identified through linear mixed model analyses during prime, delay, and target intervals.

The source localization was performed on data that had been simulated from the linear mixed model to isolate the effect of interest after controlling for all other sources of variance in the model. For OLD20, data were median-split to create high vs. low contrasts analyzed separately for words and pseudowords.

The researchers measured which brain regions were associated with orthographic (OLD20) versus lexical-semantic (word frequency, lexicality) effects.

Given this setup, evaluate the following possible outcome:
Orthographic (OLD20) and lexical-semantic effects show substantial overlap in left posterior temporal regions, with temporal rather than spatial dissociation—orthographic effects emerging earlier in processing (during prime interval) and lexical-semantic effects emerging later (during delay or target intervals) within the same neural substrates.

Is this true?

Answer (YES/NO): NO